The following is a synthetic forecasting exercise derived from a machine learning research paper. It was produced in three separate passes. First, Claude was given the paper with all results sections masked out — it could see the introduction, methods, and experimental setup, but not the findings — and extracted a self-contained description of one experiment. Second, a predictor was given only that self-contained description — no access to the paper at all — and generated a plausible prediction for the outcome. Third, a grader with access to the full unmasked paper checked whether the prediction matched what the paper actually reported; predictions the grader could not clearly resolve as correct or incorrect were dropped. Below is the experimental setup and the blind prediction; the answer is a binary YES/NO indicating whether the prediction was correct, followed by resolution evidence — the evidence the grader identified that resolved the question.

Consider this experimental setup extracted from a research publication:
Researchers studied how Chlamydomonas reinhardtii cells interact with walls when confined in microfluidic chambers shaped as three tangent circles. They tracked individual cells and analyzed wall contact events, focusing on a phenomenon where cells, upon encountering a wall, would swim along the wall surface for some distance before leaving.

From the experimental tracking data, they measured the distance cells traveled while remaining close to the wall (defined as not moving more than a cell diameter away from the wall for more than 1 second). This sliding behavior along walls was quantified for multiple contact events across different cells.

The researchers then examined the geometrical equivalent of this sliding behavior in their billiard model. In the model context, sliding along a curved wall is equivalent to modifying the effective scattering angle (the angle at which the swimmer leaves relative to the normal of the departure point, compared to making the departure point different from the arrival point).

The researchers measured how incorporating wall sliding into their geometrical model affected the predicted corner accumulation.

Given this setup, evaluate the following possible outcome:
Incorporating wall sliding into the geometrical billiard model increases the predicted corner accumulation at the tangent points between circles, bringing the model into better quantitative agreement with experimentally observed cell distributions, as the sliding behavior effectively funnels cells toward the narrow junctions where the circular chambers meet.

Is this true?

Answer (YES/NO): YES